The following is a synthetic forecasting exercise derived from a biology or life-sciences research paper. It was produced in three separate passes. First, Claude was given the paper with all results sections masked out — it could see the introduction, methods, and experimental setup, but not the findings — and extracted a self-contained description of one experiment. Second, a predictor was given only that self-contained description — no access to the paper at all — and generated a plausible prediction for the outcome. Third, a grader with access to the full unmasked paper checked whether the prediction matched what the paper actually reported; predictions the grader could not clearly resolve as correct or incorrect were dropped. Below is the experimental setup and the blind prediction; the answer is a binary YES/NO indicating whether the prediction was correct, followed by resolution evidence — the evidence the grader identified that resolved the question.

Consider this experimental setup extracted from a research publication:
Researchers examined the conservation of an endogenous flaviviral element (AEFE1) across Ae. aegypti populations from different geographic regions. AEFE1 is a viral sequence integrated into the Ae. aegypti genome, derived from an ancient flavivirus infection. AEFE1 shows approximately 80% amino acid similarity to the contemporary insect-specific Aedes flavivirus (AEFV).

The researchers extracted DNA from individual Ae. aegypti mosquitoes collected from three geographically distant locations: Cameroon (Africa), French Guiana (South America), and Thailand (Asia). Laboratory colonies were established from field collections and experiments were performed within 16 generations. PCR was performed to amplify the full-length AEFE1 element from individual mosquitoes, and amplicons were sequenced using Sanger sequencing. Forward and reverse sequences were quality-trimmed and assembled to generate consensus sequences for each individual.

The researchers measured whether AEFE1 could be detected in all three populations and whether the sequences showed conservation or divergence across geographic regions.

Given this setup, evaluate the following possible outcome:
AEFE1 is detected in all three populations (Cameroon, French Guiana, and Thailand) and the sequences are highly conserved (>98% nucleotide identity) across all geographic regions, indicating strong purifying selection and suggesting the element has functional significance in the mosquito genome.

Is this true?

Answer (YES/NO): NO